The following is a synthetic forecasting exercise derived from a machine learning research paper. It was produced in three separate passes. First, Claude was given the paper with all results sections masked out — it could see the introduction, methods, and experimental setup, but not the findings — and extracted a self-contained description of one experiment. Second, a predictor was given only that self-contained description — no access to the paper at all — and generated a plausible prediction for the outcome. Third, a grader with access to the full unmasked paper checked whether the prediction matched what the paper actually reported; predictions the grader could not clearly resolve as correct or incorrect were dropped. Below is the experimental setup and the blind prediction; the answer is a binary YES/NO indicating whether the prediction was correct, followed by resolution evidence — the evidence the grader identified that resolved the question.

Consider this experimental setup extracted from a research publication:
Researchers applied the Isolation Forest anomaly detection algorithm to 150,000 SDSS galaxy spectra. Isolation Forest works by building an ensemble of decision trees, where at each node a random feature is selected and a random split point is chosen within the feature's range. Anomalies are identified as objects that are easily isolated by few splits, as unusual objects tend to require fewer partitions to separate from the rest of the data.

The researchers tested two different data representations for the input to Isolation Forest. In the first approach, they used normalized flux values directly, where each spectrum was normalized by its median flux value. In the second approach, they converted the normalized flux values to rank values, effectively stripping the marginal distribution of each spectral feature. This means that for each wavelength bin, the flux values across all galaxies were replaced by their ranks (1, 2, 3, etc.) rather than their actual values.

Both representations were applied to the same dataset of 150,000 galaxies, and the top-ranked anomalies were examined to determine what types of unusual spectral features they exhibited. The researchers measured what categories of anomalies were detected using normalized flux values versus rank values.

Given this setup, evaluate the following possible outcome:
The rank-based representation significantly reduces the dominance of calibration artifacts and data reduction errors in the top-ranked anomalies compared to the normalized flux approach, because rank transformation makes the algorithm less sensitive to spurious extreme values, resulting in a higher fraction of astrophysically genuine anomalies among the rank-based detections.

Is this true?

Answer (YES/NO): NO